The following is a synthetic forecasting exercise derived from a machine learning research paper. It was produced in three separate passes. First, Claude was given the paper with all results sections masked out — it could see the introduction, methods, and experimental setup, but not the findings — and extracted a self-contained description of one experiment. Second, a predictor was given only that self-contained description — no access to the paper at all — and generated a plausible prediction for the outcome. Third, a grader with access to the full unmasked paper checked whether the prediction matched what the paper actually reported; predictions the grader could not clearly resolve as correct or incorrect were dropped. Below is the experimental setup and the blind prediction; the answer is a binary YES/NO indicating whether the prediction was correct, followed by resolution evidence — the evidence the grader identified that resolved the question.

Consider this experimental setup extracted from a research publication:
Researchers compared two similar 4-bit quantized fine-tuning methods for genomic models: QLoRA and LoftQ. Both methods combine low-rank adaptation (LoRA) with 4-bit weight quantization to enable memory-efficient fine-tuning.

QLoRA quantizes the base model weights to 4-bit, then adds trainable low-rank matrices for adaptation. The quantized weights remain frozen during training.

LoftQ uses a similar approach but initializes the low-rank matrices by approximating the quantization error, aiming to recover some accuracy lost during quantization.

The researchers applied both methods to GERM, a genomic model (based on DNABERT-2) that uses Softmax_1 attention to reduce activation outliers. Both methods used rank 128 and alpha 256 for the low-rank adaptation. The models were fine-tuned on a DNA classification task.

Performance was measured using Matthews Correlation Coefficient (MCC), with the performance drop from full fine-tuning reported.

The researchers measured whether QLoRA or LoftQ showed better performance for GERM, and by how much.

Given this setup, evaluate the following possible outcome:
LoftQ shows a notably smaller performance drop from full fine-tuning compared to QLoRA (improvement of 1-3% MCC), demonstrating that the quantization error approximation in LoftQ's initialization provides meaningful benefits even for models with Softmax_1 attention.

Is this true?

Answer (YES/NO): NO